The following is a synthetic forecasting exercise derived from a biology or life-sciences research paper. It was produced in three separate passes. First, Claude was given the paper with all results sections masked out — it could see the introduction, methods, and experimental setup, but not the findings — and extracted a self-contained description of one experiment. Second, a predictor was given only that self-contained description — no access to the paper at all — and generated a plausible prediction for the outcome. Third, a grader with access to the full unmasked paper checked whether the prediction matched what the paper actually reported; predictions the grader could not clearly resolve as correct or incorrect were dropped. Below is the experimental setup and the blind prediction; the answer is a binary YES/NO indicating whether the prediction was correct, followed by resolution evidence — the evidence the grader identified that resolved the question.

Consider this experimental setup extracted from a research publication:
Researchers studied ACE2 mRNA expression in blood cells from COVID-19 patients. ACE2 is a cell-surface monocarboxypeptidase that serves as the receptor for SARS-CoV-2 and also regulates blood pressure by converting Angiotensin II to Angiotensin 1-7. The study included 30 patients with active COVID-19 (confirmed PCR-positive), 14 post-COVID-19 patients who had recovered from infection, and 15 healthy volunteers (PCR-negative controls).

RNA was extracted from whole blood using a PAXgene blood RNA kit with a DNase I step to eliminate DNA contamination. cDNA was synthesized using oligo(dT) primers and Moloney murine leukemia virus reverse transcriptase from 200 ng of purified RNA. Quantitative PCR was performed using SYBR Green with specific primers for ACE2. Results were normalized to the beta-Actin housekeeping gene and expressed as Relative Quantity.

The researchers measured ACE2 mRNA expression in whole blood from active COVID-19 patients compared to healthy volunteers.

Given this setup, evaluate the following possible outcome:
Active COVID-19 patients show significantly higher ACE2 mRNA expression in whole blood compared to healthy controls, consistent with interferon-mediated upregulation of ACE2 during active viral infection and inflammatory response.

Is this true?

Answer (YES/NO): NO